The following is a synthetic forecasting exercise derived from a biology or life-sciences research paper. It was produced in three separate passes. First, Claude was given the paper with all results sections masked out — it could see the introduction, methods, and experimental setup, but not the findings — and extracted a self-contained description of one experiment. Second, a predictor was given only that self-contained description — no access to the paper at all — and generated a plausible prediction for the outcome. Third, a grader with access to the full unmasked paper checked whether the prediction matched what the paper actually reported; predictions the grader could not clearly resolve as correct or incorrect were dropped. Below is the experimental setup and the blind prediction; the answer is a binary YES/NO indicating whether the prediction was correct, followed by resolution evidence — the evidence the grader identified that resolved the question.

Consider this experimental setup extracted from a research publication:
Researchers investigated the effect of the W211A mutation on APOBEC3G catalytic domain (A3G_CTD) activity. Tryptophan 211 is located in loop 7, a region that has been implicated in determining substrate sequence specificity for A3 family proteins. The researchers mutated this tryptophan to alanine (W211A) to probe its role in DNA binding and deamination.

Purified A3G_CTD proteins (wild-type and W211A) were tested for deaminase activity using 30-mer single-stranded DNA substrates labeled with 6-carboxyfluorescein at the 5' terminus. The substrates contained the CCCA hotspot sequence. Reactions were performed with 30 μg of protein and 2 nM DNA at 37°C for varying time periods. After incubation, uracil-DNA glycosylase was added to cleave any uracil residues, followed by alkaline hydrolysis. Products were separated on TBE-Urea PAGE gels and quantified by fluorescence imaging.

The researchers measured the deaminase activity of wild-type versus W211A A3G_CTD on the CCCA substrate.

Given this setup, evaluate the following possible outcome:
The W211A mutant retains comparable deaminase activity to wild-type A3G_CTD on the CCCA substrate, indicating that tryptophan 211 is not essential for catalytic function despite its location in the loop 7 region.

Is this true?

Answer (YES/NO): NO